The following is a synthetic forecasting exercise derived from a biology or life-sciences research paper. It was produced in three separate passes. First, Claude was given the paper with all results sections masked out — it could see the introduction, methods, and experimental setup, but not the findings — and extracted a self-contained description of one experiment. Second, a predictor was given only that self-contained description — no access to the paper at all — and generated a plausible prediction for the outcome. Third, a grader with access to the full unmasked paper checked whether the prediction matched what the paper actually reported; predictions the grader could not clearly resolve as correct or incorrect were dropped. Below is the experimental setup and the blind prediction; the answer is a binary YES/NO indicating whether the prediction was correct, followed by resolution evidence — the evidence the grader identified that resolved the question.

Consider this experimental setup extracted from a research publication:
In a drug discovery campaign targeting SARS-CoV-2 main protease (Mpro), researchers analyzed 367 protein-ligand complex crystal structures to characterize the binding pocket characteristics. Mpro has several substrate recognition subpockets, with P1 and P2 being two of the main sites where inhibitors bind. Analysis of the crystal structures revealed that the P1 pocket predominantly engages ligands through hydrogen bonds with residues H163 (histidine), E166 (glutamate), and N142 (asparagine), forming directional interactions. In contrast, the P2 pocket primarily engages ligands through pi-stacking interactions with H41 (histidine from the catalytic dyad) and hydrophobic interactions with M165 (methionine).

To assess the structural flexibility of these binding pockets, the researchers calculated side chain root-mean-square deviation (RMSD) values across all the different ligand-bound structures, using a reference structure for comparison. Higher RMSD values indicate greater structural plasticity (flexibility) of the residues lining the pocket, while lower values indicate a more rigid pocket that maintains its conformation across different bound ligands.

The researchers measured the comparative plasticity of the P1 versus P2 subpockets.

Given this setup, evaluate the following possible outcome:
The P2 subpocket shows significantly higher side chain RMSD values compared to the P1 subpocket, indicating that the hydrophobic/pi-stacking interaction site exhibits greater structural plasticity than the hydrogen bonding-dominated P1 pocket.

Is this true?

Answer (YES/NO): YES